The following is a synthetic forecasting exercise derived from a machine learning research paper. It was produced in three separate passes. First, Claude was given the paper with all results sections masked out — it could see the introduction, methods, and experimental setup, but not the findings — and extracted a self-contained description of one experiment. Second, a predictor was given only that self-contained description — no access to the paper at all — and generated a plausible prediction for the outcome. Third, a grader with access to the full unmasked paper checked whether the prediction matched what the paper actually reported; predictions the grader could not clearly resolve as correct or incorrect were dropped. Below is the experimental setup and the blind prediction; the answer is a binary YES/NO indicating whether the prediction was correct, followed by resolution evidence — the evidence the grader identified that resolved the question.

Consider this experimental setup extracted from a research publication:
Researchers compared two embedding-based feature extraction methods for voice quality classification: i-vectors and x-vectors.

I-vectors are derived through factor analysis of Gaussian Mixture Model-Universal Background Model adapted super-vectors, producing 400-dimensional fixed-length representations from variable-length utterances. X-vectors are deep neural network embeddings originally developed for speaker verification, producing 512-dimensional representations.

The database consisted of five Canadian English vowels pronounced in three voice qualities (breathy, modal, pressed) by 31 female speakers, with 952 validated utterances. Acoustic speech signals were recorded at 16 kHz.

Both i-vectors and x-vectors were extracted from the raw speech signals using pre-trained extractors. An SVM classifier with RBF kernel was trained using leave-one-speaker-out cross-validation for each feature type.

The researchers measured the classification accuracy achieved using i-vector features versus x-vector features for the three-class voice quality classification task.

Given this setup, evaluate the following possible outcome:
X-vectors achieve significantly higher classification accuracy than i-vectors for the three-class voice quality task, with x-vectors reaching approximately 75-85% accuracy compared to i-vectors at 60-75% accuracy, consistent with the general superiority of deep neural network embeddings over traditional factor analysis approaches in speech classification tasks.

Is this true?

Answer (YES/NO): NO